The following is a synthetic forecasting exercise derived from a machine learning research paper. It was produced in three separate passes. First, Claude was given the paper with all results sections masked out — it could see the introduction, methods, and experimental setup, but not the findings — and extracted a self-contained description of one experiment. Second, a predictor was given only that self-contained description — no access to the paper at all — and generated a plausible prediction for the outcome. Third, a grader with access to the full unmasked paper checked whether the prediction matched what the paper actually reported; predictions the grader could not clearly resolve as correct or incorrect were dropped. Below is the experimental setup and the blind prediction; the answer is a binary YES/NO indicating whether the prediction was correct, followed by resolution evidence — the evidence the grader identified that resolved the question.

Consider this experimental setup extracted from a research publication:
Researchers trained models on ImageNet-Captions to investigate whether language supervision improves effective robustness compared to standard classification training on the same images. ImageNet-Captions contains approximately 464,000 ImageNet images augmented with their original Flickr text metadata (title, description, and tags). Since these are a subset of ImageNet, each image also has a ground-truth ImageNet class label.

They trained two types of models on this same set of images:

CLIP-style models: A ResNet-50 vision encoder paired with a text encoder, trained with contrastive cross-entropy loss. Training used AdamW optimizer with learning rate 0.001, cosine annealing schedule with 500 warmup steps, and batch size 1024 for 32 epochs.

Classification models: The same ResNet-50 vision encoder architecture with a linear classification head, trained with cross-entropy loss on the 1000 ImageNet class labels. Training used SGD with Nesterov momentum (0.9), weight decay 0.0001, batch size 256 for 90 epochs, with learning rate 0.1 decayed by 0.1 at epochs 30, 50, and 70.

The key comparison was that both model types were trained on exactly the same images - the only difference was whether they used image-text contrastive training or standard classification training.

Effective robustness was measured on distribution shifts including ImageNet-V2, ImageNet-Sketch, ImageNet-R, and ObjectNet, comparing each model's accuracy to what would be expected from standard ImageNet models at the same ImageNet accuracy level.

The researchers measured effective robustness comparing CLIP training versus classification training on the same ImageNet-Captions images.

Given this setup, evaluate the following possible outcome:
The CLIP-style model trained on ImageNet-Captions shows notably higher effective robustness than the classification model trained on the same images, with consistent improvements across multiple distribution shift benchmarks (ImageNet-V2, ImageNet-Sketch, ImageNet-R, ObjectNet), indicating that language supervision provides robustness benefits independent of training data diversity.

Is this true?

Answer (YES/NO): NO